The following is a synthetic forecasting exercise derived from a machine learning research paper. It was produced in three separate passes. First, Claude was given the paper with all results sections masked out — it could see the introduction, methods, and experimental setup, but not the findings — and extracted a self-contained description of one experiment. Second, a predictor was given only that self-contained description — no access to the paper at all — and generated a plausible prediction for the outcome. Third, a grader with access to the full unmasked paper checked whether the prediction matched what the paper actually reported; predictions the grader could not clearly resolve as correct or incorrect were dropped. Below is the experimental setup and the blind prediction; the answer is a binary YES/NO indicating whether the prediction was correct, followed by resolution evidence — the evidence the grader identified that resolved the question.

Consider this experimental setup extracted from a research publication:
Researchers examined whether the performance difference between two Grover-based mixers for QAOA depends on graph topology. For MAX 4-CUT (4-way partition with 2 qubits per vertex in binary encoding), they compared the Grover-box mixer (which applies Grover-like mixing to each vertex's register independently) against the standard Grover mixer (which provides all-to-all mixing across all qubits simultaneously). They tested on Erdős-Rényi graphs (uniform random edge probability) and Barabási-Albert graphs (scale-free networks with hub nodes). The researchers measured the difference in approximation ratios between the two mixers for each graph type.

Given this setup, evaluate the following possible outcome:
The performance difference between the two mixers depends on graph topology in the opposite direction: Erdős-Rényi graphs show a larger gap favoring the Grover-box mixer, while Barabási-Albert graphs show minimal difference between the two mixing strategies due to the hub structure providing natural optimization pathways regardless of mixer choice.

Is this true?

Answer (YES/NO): NO